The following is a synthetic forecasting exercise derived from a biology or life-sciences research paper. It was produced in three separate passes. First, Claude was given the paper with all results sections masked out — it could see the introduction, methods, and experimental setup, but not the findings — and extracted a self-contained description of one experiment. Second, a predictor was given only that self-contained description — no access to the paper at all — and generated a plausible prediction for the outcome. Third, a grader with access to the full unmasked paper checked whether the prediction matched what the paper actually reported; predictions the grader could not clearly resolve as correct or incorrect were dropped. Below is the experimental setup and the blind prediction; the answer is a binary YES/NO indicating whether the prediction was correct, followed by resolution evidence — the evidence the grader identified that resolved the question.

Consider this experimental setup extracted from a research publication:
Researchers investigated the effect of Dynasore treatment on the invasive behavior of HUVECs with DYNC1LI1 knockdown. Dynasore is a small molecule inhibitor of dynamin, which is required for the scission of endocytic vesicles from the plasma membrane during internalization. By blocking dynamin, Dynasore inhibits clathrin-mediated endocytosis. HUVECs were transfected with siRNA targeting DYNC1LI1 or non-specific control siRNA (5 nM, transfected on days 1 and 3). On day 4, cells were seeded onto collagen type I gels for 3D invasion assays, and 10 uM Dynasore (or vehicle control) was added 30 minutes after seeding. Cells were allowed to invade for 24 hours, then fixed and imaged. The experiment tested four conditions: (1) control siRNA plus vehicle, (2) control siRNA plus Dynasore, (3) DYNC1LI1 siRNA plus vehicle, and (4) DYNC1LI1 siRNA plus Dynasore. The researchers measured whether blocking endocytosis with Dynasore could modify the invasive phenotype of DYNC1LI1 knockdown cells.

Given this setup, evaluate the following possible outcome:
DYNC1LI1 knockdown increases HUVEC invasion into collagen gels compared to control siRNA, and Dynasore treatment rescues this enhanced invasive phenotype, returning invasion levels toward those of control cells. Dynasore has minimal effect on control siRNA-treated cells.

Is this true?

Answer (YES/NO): NO